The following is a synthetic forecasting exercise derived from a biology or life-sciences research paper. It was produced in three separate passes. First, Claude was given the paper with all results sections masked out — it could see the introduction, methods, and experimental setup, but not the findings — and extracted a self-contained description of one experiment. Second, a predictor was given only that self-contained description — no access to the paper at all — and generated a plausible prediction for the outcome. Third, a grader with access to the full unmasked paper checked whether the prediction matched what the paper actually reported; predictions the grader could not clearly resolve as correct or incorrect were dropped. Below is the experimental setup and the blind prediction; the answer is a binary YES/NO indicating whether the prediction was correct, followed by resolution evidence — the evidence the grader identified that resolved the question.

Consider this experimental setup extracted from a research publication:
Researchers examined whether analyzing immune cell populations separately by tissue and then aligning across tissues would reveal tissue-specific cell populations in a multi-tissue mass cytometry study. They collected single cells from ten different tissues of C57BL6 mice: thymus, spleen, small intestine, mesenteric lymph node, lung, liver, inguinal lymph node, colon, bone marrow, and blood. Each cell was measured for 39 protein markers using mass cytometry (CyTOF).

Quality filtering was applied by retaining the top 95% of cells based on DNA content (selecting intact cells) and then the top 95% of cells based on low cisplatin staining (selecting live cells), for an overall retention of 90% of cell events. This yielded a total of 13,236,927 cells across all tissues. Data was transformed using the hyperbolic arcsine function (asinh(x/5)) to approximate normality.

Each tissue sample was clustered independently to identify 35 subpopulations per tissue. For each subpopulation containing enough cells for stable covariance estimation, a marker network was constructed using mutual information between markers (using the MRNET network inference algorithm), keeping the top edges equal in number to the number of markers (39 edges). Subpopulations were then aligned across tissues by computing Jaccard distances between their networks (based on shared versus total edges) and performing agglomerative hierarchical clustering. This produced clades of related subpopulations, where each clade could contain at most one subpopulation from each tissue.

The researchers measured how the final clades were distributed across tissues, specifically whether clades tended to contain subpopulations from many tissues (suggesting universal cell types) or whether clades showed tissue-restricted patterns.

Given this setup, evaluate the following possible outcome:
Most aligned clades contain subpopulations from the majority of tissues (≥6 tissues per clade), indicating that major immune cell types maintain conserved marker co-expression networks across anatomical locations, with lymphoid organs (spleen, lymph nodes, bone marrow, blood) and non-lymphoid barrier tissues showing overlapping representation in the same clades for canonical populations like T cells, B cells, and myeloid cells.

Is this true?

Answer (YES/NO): NO